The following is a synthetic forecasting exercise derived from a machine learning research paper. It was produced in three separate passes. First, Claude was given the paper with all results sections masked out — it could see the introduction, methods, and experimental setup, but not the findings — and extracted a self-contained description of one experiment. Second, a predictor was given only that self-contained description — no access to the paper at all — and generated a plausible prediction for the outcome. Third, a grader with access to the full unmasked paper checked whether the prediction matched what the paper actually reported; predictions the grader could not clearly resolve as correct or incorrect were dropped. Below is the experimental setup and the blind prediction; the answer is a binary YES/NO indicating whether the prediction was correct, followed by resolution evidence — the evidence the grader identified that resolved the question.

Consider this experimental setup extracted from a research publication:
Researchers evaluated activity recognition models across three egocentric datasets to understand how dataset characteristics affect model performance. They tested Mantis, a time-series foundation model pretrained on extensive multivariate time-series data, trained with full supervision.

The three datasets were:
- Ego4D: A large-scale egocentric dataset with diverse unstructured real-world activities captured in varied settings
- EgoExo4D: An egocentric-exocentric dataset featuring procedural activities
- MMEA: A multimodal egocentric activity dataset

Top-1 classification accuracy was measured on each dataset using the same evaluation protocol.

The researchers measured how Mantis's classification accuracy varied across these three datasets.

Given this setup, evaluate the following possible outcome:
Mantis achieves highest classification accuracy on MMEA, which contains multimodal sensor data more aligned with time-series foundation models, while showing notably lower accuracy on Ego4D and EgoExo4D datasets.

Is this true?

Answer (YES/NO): NO